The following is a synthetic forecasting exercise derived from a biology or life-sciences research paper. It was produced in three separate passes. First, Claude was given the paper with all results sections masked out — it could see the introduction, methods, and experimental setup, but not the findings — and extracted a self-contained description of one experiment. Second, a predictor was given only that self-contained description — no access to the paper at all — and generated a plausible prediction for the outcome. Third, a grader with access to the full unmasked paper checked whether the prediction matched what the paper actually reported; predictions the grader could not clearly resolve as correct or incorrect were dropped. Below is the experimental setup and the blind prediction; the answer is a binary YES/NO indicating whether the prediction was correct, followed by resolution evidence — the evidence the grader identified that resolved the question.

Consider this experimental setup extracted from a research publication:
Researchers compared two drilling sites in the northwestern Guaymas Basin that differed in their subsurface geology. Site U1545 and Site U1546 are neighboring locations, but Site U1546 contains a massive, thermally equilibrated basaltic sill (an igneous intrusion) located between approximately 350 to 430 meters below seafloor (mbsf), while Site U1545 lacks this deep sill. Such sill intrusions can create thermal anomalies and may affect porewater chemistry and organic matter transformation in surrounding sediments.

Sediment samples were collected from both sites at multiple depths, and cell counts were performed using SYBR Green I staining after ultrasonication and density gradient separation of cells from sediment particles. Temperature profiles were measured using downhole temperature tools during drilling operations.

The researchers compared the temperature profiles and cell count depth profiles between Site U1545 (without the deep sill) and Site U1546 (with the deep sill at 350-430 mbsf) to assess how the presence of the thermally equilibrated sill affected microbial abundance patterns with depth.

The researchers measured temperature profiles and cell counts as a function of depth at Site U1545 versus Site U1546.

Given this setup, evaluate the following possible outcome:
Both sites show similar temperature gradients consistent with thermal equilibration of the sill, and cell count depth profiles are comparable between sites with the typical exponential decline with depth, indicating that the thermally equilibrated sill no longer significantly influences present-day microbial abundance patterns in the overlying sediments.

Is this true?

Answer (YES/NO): YES